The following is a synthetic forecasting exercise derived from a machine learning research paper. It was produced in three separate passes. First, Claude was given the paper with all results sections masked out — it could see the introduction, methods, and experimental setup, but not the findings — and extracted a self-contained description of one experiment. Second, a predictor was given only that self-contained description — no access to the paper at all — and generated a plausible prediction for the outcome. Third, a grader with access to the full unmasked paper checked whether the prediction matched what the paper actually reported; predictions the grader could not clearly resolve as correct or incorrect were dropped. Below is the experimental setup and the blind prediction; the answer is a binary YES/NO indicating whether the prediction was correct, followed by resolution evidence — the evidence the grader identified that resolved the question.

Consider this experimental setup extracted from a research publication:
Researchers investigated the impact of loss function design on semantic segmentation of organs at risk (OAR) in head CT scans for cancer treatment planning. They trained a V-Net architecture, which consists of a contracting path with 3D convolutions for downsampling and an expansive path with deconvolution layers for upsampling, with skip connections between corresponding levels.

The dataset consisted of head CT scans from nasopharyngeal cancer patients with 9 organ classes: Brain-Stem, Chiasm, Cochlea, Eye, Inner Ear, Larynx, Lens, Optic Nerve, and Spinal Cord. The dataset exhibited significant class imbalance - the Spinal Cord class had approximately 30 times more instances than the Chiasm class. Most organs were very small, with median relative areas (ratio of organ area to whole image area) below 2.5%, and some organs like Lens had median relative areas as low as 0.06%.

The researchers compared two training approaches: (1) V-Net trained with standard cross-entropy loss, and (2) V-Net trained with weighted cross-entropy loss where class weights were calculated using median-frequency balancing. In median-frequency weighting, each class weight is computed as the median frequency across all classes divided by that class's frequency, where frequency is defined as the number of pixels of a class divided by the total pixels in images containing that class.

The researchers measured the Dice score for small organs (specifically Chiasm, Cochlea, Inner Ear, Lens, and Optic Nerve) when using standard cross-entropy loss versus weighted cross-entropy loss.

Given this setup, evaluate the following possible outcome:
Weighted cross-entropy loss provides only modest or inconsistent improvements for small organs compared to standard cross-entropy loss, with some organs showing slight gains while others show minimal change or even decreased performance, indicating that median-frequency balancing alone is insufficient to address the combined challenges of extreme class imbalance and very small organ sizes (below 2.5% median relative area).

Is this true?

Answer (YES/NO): NO